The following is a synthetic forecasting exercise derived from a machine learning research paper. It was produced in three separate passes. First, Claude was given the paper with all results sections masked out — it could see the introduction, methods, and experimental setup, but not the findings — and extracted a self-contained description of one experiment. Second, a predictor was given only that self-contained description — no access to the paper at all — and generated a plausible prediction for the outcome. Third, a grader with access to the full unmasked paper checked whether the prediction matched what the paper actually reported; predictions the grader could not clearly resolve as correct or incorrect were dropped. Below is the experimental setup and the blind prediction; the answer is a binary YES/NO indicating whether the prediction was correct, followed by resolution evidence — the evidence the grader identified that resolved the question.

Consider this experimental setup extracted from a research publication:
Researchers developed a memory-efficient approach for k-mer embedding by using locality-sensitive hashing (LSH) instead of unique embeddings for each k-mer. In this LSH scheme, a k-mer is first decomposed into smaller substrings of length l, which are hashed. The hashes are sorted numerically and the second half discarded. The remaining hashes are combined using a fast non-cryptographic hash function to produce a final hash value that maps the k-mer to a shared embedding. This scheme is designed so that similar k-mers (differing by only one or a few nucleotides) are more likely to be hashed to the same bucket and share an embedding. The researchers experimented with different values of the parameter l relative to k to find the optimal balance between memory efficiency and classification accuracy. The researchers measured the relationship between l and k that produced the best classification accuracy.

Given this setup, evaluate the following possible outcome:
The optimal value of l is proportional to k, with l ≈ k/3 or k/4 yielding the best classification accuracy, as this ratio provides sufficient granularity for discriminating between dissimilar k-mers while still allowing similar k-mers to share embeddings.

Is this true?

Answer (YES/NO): NO